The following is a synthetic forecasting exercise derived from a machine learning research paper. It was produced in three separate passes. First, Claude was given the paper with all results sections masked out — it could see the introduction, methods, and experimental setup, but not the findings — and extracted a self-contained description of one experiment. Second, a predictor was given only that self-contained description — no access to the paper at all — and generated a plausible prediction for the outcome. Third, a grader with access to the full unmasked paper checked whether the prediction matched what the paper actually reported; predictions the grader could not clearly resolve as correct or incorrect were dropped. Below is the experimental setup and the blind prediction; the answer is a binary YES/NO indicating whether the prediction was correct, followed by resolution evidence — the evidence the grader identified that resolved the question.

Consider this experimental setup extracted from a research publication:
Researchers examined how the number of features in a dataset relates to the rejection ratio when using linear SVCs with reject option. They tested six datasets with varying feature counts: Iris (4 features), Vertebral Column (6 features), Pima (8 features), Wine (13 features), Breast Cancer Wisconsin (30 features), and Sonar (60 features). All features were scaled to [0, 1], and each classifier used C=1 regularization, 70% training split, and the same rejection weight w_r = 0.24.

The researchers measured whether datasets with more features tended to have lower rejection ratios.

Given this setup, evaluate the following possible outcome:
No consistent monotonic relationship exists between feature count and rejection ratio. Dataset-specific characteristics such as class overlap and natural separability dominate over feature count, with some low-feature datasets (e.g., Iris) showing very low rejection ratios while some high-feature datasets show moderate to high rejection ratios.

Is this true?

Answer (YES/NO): YES